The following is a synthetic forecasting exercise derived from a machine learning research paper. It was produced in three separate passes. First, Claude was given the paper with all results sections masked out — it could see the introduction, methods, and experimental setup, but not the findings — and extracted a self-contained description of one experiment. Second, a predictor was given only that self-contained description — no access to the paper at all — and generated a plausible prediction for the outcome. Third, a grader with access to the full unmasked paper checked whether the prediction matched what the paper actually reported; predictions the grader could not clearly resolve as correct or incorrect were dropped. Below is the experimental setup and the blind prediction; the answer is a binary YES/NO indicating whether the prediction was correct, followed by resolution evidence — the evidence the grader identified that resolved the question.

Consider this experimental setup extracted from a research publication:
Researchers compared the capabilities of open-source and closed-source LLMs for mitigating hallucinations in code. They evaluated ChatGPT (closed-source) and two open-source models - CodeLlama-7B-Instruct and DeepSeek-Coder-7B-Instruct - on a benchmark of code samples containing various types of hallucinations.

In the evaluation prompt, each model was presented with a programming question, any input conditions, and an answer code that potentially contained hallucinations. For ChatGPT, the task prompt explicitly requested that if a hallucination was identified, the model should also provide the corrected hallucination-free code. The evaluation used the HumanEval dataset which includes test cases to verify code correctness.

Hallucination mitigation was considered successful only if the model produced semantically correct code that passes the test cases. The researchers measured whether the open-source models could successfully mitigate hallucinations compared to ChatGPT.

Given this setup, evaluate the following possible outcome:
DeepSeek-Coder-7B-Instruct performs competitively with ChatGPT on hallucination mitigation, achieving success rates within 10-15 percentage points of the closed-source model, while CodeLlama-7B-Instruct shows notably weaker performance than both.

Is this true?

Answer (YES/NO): NO